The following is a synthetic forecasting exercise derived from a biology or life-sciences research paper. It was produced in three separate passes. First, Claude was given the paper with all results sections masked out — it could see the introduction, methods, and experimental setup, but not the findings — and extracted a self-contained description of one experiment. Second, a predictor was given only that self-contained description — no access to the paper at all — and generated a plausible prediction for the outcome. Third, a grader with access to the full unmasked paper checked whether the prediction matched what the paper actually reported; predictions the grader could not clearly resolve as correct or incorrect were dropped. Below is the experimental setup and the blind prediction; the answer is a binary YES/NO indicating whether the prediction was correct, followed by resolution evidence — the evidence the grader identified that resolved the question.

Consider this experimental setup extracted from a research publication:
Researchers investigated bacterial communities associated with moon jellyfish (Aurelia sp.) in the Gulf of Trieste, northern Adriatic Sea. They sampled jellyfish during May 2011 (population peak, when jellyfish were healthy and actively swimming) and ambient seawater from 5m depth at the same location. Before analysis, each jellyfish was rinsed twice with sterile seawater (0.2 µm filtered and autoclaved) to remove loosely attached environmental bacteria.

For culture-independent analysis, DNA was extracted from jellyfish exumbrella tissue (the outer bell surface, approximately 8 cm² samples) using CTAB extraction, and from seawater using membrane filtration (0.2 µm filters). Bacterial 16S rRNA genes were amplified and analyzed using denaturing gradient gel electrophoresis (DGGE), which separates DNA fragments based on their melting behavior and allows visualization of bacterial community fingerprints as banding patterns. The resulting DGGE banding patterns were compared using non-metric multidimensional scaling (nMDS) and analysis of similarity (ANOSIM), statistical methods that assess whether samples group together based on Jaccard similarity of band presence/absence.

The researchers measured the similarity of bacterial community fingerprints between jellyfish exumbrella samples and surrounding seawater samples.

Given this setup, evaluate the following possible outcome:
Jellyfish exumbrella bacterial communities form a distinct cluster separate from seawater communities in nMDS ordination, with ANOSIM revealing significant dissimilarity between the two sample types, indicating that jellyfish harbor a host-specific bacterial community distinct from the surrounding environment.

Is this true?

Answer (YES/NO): YES